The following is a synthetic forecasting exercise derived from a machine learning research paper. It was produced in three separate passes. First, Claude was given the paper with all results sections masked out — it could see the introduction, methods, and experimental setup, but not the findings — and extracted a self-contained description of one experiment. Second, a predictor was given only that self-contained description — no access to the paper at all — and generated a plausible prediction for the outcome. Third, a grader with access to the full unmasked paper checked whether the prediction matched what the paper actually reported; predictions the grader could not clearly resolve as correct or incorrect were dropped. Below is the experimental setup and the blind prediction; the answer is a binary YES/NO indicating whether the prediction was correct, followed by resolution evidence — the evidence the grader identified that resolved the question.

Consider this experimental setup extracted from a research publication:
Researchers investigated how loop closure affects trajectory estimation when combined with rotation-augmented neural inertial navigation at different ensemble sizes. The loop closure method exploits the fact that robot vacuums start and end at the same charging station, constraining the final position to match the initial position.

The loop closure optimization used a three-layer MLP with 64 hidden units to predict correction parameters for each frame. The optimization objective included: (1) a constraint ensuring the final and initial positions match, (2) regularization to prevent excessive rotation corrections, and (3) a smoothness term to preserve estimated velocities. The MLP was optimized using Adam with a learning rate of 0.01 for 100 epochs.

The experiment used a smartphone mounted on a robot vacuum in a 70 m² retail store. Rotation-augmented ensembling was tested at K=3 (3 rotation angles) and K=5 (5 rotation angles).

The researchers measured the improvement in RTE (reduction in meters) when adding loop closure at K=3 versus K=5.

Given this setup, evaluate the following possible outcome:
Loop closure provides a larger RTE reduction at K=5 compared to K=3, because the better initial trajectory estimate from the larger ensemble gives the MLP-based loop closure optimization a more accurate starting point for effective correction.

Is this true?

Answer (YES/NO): NO